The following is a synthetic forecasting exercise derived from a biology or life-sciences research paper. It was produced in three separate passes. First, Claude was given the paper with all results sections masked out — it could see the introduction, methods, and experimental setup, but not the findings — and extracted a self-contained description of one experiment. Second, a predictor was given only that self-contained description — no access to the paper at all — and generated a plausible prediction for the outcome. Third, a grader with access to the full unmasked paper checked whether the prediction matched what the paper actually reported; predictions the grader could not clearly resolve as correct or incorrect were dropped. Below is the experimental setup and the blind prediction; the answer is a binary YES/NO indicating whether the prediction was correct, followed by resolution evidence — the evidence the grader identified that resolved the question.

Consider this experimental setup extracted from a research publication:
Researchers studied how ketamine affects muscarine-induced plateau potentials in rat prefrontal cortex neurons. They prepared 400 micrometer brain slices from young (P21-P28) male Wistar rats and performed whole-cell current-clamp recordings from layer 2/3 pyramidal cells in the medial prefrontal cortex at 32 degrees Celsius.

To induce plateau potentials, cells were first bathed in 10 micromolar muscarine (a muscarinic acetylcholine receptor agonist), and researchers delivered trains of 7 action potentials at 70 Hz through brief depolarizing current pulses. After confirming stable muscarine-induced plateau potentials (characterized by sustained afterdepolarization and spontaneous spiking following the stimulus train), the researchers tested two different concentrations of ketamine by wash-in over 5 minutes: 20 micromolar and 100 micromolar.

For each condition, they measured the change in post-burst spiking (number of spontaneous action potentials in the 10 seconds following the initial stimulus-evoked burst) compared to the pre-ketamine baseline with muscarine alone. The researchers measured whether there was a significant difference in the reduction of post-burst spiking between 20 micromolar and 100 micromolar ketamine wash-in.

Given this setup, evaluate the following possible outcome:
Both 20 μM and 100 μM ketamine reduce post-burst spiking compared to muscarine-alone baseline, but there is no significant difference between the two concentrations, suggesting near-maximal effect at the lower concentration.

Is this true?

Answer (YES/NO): NO